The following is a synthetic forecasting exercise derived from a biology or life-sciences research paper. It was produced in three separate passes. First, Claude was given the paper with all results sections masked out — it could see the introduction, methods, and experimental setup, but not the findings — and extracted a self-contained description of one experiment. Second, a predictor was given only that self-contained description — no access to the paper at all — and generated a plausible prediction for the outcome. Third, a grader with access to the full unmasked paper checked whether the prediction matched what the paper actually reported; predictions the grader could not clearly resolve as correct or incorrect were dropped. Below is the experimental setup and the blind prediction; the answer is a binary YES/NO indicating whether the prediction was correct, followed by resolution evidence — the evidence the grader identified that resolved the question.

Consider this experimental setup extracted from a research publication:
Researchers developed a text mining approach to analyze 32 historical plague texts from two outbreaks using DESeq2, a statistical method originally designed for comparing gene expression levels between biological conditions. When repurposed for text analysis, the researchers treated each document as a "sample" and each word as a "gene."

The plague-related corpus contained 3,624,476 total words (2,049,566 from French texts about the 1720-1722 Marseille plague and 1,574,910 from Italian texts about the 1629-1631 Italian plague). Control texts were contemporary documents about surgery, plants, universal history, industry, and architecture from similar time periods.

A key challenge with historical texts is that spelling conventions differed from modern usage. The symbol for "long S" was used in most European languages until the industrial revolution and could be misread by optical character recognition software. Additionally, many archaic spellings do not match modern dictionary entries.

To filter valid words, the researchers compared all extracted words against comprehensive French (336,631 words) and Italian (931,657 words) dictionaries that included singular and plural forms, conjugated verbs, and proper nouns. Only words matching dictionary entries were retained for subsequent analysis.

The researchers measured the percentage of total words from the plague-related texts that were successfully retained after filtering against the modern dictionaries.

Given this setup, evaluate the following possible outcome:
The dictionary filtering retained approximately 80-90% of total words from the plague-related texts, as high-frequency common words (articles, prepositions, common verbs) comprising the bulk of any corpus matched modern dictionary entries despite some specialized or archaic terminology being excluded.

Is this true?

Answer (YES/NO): NO